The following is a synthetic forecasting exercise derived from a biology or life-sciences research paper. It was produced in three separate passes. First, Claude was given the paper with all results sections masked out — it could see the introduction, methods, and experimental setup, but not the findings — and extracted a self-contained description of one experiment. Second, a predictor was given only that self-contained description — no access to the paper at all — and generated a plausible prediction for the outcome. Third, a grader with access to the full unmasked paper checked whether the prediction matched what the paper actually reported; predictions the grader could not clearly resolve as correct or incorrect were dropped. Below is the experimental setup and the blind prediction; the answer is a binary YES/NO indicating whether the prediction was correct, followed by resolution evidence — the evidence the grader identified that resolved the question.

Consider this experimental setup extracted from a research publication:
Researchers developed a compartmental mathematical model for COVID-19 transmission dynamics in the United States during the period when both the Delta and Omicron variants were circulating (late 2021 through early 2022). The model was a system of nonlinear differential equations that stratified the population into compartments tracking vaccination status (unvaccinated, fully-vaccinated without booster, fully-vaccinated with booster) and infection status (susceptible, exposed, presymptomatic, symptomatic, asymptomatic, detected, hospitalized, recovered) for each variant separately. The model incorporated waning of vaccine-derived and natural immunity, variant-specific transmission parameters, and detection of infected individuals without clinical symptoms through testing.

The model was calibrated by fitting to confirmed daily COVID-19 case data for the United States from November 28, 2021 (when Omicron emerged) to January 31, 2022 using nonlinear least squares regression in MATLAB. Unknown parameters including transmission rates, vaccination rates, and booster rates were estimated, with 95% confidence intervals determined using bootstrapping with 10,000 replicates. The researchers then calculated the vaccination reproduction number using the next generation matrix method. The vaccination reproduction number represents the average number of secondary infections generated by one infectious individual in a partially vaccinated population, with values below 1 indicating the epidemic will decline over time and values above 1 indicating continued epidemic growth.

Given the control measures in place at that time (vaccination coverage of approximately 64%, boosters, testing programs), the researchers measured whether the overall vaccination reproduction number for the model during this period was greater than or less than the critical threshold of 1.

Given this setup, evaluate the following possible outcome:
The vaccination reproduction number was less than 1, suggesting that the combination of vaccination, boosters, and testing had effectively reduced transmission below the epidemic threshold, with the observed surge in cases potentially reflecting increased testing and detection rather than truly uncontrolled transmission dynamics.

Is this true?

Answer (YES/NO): YES